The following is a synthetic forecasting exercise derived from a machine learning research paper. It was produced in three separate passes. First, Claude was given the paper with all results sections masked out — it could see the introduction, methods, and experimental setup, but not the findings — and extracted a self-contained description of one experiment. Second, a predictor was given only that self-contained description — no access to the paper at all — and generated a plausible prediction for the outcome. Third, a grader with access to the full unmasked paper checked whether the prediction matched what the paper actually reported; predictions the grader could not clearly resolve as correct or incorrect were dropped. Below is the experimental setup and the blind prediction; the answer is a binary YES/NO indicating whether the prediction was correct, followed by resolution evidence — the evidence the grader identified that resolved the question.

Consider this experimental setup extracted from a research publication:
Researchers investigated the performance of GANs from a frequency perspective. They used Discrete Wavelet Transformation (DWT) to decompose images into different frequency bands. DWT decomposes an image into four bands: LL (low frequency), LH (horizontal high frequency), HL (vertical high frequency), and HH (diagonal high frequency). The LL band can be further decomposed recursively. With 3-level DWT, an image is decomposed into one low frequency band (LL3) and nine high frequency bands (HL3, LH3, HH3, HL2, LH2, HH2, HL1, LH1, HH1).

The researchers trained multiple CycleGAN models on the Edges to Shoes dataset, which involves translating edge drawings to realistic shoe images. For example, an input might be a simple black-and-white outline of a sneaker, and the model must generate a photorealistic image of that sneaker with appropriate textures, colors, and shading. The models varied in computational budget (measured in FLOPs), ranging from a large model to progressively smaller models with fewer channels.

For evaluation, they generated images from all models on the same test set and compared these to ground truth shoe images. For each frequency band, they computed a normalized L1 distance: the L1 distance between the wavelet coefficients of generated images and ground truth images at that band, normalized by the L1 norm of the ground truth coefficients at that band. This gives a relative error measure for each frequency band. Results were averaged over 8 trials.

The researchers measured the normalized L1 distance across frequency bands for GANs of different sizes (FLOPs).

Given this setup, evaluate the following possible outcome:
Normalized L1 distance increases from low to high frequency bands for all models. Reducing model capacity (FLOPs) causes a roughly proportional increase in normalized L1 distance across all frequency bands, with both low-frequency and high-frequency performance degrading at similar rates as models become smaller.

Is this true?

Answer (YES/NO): NO